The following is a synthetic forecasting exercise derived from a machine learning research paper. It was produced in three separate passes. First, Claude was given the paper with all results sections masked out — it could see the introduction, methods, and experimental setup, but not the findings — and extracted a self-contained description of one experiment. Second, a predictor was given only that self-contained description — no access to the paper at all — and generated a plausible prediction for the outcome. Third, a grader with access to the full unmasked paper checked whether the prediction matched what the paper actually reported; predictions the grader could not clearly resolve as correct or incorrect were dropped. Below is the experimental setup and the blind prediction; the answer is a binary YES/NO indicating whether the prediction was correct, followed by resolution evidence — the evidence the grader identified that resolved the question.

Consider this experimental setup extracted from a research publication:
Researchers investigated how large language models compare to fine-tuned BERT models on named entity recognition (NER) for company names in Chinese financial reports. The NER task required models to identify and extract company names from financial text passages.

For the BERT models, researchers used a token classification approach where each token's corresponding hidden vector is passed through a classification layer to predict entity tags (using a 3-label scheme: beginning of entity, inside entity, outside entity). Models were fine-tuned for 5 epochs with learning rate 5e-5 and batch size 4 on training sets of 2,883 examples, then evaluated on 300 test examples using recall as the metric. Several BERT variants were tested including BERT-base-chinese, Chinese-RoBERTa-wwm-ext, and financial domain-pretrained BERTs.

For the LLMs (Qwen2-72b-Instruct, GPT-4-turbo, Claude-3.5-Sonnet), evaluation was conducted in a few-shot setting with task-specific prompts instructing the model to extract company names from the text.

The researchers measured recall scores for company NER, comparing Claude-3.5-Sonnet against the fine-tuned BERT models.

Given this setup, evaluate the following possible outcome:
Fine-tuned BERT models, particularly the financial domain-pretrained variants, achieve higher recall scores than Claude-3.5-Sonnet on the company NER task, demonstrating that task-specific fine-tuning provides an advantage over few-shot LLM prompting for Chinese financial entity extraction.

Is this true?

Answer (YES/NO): NO